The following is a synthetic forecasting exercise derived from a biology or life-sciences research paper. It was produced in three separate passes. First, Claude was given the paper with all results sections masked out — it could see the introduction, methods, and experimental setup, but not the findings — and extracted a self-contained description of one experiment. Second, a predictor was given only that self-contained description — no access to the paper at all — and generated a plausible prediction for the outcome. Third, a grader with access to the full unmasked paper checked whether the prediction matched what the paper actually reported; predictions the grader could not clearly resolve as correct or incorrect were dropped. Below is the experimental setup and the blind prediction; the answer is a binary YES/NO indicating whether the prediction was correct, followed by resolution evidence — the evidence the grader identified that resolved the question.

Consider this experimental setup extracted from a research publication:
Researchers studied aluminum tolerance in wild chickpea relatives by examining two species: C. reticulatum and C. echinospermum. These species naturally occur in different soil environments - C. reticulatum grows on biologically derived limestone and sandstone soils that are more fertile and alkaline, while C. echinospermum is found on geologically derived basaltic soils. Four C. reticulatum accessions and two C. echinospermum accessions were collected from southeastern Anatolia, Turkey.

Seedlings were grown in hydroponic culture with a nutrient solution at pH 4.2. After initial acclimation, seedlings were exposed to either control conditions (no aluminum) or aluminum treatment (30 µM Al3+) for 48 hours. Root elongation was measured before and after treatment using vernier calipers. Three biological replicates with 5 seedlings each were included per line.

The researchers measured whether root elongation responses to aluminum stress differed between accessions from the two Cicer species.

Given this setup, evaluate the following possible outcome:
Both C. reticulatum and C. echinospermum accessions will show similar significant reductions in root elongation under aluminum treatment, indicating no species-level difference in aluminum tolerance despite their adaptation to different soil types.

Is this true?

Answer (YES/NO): NO